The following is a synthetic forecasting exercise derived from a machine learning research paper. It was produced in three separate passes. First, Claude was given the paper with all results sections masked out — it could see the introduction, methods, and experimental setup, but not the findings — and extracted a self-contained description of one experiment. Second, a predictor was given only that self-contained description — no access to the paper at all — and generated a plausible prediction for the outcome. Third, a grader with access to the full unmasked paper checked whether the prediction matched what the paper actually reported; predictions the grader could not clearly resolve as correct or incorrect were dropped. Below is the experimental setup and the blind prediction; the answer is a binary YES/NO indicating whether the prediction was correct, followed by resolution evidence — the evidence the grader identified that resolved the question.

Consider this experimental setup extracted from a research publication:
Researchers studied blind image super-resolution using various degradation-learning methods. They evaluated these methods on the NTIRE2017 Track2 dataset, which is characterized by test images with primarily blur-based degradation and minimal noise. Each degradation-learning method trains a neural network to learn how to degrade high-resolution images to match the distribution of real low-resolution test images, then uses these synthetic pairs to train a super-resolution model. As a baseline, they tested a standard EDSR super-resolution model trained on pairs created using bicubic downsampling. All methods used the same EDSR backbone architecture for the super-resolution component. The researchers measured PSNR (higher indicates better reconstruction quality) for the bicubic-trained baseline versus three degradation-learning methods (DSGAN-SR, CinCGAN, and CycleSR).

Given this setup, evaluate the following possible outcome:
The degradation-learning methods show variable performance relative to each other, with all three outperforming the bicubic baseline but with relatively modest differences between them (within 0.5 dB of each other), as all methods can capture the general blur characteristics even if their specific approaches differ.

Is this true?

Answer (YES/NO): NO